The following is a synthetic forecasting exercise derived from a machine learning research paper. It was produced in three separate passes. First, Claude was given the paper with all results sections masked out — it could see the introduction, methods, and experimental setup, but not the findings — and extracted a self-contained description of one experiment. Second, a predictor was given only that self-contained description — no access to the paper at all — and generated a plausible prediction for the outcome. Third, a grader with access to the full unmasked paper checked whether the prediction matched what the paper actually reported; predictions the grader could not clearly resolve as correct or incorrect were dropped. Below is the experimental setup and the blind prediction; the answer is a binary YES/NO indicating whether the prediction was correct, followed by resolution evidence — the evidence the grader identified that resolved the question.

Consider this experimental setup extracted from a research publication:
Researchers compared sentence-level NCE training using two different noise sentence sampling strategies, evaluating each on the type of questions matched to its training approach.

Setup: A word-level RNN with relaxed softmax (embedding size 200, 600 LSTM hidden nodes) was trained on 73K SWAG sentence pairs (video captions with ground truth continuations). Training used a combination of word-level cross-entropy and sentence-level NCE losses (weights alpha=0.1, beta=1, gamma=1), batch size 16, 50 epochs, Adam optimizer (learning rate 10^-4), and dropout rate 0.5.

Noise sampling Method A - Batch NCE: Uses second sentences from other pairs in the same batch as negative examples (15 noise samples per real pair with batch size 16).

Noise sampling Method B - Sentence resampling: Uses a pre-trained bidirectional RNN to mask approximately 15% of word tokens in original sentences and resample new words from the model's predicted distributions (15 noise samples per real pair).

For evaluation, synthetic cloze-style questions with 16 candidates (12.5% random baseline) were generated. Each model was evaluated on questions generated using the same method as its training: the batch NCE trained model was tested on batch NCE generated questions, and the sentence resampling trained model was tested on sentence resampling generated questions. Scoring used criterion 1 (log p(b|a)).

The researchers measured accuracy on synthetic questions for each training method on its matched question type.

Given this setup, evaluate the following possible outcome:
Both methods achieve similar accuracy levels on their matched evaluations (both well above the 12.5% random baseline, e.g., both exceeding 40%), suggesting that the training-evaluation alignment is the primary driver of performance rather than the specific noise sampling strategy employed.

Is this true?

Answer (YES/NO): YES